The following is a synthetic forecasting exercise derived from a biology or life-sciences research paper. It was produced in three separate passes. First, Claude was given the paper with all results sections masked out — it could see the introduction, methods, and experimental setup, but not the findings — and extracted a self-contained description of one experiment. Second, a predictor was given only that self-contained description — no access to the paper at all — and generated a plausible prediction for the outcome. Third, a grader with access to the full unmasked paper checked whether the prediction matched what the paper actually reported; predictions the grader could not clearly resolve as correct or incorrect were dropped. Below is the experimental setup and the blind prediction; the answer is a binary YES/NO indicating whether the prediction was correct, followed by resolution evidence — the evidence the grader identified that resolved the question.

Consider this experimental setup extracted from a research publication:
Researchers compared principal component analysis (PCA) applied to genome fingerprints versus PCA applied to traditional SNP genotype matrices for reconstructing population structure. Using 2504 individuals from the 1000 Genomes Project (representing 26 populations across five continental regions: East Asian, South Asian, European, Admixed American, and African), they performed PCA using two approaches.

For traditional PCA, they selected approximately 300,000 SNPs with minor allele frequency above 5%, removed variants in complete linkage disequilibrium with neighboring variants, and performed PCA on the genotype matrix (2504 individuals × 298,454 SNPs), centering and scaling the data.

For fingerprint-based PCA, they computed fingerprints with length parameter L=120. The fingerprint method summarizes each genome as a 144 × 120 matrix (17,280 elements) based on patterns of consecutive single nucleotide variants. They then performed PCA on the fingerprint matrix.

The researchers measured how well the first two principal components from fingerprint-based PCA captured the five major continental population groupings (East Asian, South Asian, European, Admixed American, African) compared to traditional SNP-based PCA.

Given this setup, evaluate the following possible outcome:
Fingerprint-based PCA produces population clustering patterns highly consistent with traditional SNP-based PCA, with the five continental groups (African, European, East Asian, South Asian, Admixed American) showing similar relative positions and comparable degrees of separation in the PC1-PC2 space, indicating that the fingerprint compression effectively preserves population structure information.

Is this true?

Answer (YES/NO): YES